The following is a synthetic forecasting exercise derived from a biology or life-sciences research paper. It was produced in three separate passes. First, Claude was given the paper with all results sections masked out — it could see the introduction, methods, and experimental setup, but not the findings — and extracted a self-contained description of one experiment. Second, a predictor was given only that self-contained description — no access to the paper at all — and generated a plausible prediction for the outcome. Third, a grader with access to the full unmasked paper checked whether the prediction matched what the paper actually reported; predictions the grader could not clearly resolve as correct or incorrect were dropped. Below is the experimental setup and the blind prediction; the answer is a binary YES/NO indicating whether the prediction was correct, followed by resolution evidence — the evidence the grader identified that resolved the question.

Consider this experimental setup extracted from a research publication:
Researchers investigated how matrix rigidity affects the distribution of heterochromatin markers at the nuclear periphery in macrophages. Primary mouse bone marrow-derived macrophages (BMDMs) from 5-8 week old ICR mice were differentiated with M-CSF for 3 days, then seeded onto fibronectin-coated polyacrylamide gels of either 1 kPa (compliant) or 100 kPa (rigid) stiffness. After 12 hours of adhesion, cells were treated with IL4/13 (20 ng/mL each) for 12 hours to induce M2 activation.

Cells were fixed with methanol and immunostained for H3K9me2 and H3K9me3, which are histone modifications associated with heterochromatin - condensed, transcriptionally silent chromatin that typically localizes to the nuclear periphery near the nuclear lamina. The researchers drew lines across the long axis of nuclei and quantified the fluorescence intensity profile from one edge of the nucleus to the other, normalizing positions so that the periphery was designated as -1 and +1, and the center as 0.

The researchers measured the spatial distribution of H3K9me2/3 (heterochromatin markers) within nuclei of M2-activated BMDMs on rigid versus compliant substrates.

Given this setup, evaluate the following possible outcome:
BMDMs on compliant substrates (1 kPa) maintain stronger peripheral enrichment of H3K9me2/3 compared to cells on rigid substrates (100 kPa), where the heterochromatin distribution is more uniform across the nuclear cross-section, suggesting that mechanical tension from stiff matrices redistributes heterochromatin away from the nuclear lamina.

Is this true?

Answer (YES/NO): YES